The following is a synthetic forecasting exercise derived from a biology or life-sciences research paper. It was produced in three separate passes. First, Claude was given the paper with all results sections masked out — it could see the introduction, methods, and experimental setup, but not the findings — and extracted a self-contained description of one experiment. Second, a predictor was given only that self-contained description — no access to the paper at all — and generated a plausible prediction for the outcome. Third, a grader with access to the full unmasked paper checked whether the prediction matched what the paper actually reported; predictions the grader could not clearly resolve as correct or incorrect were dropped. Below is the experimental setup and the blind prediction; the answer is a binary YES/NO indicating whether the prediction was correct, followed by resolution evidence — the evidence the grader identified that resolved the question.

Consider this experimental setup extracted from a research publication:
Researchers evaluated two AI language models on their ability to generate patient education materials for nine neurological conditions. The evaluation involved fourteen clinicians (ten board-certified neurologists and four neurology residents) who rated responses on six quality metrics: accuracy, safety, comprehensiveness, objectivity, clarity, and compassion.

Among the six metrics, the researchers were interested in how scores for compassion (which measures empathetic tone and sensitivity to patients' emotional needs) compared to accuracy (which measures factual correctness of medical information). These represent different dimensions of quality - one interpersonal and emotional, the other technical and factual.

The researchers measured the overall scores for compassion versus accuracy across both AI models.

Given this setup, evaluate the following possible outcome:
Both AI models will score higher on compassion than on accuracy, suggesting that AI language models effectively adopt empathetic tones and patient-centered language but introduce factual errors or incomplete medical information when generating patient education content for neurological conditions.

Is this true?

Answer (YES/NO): NO